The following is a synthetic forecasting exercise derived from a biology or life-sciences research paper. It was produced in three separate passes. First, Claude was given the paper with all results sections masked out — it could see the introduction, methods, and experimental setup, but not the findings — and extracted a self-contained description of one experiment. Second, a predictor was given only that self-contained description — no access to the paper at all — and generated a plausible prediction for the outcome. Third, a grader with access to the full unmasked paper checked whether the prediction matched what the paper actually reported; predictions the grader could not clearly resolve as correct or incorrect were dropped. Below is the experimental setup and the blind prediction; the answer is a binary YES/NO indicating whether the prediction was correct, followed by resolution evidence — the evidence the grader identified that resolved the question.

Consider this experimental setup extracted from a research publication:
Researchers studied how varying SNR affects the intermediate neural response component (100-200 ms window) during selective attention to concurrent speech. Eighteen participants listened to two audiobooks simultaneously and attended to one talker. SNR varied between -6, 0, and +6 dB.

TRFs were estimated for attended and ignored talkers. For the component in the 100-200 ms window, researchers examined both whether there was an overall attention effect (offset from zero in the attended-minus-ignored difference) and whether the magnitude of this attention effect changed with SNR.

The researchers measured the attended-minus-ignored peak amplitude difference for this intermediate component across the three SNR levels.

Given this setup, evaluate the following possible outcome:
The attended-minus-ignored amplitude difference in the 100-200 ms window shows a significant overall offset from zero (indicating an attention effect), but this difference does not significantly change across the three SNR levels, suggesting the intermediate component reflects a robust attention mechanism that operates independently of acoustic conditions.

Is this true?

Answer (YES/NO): NO